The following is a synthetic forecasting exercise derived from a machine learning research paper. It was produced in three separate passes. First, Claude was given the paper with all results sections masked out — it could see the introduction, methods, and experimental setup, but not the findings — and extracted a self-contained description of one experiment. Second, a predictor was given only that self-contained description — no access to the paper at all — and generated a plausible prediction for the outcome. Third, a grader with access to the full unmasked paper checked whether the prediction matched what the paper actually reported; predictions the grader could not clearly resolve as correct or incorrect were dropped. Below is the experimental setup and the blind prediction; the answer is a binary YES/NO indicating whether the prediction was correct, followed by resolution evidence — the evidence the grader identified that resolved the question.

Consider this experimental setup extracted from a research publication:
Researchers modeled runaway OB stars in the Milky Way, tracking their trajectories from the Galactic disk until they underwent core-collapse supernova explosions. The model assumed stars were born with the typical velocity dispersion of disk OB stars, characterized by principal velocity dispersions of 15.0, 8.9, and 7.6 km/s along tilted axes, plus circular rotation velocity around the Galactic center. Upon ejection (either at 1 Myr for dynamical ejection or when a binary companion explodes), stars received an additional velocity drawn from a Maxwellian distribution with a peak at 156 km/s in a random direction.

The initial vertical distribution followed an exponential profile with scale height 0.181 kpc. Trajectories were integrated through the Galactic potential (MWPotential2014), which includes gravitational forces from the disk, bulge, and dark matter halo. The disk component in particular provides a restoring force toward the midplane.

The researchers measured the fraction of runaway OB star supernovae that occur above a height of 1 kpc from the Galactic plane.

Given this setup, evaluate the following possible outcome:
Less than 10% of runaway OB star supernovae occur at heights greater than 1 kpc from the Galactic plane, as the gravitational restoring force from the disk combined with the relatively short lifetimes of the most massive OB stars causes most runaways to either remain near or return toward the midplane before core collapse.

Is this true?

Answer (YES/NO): NO